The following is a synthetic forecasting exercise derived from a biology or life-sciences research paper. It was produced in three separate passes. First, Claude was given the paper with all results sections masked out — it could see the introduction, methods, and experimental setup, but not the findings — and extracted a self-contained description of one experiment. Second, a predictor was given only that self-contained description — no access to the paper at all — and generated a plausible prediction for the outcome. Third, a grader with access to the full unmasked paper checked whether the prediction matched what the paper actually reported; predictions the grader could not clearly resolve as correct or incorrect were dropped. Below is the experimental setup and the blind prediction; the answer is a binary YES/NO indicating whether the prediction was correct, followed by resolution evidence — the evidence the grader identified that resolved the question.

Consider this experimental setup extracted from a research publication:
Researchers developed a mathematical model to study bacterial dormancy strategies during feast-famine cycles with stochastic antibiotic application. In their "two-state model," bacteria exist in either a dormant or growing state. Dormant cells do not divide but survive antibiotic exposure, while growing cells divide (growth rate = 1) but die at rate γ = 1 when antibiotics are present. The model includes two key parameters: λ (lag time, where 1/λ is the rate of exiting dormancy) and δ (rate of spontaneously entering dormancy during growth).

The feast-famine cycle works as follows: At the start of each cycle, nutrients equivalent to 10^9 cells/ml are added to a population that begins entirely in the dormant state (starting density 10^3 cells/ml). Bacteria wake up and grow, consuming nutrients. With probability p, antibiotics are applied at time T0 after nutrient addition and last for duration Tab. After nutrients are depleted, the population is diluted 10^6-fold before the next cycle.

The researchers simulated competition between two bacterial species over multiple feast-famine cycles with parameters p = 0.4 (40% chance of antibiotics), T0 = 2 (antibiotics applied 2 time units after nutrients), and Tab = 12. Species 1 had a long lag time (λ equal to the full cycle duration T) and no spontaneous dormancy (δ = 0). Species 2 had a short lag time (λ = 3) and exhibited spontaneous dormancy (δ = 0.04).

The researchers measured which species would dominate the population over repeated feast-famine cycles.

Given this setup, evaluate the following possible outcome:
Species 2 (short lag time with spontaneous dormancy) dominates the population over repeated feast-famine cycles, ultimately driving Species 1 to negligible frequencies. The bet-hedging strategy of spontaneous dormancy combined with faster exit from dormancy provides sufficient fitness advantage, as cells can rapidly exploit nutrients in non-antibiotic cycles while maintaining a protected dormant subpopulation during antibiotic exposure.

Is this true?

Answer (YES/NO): NO